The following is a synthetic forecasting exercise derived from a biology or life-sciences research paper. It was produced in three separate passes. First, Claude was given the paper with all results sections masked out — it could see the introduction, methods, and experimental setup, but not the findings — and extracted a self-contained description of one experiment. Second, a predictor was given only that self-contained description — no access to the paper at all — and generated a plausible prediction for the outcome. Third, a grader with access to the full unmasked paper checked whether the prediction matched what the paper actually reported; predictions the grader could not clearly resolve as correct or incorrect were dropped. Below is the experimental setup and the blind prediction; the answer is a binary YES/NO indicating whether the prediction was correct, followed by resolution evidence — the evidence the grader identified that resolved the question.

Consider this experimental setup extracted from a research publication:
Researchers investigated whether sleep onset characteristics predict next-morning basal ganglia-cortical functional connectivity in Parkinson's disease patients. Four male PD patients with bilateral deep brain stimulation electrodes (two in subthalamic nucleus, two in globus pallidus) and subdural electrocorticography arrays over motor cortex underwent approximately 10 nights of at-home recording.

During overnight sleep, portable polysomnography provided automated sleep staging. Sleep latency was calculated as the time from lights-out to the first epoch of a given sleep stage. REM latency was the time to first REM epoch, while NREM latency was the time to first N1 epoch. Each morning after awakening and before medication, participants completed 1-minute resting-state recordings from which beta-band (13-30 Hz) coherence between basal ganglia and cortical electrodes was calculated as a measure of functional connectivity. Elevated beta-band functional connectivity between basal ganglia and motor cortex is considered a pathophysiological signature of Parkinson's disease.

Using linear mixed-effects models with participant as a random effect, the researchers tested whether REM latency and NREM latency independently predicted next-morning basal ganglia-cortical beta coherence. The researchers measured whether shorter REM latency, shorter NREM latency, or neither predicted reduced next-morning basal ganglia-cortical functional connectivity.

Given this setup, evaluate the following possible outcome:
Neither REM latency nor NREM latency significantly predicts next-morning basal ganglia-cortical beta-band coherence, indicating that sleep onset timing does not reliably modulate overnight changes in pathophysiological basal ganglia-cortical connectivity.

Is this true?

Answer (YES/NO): NO